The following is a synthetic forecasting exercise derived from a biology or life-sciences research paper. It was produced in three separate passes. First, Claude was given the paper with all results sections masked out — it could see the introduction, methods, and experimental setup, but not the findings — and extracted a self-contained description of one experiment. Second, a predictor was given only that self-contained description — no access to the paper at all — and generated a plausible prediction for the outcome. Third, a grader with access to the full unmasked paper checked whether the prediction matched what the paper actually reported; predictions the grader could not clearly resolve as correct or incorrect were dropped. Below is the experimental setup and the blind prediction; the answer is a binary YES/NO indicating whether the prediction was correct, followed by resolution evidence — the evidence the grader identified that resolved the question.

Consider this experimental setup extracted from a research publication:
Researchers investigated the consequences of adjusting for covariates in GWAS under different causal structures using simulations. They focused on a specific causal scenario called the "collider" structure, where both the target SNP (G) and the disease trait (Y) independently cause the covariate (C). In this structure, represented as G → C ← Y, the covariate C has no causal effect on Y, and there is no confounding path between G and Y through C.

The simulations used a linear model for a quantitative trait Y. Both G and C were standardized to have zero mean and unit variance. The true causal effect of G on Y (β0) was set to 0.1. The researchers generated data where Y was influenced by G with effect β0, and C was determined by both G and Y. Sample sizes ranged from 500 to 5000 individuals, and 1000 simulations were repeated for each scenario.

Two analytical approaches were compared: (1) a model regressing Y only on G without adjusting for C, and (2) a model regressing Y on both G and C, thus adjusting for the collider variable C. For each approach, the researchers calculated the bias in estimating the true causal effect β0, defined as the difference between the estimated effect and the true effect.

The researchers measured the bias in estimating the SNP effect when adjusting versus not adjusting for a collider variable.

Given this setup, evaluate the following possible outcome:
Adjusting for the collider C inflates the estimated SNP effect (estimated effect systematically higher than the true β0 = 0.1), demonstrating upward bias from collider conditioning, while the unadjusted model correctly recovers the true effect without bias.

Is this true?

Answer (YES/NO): NO